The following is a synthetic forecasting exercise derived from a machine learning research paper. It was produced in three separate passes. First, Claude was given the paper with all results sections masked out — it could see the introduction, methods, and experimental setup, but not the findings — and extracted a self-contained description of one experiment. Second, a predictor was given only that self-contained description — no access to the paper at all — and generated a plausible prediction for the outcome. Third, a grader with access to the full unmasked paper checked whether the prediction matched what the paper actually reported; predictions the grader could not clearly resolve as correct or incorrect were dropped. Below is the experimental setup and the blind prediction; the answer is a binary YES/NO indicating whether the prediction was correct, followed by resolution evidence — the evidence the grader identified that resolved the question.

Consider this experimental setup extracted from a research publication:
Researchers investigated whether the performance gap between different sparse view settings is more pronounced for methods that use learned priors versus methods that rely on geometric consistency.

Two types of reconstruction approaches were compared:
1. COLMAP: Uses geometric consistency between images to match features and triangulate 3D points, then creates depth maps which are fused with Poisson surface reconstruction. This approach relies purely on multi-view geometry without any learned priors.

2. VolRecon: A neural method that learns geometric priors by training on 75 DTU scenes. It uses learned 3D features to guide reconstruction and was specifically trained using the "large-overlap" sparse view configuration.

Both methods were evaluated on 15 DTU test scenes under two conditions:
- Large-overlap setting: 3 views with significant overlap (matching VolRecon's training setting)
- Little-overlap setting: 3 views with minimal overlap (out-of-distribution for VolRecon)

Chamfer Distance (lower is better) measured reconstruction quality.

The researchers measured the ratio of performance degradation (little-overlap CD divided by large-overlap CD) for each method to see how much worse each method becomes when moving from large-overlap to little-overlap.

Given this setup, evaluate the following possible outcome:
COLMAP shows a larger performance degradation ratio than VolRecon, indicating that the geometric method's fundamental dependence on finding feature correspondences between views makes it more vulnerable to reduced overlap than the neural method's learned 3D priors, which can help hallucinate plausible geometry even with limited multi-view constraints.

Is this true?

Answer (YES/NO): NO